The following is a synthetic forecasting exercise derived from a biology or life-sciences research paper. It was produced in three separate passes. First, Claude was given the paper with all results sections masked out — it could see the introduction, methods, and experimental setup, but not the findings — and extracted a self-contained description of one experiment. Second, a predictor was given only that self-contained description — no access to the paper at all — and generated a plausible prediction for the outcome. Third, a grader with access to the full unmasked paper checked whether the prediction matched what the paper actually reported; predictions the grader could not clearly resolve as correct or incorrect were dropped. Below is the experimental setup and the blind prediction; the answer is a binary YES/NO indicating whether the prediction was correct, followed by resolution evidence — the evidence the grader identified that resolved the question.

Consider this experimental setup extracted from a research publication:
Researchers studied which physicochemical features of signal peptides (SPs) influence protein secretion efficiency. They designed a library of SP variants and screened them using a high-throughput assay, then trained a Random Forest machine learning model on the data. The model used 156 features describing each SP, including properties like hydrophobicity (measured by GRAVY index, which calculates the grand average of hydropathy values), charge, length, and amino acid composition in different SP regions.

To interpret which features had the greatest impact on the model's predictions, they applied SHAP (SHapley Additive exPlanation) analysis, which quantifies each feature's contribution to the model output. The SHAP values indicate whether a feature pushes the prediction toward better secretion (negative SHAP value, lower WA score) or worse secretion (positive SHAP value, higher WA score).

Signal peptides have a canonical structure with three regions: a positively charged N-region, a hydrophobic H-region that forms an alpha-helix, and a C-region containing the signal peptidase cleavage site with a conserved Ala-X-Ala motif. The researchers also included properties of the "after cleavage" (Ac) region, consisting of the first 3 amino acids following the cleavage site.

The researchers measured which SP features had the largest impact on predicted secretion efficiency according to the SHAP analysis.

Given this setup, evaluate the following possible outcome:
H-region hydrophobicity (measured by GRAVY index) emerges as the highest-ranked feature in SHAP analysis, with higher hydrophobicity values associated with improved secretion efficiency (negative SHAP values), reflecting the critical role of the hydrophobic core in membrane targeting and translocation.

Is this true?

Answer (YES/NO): NO